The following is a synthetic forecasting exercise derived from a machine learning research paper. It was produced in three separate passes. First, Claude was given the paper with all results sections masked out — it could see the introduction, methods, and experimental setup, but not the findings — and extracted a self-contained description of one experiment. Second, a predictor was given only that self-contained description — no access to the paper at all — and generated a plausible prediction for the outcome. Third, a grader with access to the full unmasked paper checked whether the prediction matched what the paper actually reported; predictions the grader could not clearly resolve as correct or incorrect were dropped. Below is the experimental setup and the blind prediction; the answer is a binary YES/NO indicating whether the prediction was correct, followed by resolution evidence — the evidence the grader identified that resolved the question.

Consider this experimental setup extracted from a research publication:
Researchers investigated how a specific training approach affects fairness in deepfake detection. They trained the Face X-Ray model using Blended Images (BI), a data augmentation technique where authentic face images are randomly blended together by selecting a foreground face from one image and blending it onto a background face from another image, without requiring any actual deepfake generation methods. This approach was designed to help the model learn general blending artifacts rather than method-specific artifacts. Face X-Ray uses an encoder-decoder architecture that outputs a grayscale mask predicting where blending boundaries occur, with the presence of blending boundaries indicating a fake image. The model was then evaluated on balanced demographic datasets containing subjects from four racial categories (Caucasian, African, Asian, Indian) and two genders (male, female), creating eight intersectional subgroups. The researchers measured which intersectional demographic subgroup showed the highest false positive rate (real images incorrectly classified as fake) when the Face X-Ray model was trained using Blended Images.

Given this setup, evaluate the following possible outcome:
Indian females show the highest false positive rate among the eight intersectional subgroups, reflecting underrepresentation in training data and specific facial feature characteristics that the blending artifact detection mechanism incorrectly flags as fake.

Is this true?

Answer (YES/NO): NO